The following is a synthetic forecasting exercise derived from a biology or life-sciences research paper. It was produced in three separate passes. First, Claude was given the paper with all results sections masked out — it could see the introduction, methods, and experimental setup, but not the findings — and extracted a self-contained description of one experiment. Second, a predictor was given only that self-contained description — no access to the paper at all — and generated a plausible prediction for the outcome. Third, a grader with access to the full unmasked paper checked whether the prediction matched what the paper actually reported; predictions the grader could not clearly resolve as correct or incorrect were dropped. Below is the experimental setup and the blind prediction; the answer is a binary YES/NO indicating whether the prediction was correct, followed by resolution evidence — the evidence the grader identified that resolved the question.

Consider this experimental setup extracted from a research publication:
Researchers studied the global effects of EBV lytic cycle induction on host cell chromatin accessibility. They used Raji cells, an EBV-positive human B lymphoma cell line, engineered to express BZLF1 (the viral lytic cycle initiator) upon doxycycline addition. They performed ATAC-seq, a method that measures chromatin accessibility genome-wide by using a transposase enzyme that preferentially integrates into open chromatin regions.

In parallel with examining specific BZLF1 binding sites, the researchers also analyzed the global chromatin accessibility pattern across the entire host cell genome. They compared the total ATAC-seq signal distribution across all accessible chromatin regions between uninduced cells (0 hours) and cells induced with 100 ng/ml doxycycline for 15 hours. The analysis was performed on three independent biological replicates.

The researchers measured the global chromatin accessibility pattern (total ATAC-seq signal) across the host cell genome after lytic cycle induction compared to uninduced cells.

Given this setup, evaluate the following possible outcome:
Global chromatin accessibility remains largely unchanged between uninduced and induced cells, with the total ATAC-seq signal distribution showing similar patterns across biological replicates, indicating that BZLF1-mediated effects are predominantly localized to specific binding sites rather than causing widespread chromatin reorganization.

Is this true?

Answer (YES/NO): NO